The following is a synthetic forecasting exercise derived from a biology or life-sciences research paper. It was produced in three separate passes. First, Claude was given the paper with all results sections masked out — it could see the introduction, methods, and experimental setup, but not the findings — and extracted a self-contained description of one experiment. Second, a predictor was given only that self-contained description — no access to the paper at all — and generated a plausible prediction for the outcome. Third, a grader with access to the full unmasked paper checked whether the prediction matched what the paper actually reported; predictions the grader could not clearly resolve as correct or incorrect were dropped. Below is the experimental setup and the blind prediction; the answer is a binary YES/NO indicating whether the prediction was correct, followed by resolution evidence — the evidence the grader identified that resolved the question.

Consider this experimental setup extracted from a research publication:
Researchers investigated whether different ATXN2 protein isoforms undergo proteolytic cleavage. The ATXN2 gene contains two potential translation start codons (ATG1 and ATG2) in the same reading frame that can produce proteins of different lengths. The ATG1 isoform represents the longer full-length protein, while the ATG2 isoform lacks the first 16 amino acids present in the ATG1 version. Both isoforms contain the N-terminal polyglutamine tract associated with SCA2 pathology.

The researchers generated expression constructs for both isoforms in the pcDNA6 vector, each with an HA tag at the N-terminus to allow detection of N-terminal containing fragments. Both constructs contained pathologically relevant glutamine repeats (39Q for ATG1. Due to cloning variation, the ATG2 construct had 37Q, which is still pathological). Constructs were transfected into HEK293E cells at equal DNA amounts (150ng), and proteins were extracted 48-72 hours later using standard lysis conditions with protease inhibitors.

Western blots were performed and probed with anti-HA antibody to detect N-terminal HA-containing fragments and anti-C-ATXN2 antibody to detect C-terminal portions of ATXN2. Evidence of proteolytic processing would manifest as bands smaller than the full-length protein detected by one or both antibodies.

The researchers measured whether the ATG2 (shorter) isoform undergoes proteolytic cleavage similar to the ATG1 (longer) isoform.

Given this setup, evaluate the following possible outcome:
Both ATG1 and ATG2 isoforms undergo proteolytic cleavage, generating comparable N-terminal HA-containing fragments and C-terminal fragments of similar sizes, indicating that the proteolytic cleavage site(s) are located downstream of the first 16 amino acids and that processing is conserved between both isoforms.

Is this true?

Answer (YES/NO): NO